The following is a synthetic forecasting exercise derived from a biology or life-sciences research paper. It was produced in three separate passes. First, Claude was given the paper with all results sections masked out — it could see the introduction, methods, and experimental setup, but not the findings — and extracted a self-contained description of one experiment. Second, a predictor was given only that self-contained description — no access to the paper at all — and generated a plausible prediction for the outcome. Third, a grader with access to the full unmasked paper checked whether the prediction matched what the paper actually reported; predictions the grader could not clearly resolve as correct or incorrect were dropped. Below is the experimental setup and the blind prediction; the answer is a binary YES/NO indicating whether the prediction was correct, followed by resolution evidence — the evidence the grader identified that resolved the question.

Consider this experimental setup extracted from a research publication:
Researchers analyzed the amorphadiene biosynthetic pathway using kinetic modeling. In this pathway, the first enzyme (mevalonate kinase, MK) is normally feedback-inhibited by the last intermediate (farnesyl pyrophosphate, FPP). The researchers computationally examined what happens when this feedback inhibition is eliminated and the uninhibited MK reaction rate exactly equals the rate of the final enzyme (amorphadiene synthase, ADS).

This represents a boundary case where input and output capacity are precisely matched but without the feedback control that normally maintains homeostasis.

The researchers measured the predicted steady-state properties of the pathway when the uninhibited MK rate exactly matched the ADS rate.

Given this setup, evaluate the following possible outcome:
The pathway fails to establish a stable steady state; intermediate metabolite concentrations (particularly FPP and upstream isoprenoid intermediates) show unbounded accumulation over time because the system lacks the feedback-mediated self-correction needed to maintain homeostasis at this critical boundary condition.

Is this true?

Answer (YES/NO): NO